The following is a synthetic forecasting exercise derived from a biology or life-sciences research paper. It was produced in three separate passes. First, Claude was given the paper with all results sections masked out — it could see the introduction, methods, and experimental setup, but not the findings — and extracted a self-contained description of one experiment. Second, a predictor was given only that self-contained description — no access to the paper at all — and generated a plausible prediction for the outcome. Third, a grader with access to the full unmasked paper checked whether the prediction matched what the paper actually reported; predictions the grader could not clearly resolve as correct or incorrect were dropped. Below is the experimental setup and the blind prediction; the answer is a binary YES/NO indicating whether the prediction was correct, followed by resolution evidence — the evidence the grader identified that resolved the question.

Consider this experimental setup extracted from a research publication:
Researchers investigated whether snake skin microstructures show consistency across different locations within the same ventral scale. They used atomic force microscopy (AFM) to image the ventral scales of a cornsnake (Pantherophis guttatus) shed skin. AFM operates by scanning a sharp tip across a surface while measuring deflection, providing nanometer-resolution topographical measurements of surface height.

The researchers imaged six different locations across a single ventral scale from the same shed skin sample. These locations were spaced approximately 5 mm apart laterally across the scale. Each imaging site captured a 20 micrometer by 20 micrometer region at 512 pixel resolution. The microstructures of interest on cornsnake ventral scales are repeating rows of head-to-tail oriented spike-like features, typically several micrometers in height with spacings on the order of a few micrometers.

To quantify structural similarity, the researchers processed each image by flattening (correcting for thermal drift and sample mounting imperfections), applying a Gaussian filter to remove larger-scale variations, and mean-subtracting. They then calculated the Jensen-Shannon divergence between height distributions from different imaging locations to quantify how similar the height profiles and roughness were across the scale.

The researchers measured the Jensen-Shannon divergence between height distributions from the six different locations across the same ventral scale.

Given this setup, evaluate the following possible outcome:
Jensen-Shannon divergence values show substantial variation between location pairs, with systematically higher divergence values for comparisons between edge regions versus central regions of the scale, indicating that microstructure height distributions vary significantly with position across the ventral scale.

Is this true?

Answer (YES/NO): NO